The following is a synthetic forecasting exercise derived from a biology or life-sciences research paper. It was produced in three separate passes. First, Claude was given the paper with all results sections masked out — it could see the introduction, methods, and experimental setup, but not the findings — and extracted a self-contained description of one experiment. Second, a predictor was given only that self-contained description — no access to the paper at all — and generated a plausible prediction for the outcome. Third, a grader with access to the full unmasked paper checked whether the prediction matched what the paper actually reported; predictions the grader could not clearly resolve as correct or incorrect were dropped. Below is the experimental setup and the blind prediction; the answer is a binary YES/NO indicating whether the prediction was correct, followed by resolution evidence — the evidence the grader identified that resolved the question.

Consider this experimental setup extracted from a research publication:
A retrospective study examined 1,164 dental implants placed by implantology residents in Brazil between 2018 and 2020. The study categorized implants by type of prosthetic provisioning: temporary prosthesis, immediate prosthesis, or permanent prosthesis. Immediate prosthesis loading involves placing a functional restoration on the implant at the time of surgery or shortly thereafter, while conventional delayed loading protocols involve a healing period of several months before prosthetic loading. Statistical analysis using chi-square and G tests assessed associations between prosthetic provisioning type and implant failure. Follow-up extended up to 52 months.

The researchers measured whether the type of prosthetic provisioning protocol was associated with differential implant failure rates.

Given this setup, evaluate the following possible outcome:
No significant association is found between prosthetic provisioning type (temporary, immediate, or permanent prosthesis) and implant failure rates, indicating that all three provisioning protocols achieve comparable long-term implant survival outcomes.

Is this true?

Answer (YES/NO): YES